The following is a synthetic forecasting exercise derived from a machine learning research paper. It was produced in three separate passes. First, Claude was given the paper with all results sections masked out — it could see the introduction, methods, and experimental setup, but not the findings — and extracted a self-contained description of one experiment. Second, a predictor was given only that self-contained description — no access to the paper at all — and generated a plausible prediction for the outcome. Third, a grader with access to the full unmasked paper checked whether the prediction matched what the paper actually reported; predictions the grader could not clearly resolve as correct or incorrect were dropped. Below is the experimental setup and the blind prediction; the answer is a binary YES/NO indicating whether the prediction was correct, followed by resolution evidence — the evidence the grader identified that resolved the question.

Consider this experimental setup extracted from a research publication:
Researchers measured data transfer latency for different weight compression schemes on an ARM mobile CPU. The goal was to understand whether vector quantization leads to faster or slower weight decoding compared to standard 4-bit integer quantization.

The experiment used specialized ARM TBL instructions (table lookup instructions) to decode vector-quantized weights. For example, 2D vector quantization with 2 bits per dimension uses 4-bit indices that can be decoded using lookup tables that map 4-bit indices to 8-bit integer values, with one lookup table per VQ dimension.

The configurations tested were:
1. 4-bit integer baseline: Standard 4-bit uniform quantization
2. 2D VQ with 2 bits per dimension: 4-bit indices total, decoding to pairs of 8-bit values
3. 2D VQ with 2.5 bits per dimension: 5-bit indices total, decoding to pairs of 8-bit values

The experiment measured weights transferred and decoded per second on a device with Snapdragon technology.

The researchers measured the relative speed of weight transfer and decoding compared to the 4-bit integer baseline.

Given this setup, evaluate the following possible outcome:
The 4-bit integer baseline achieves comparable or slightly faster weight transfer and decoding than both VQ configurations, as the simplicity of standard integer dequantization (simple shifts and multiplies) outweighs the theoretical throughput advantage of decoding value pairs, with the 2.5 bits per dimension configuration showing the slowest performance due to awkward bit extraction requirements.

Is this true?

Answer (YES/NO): NO